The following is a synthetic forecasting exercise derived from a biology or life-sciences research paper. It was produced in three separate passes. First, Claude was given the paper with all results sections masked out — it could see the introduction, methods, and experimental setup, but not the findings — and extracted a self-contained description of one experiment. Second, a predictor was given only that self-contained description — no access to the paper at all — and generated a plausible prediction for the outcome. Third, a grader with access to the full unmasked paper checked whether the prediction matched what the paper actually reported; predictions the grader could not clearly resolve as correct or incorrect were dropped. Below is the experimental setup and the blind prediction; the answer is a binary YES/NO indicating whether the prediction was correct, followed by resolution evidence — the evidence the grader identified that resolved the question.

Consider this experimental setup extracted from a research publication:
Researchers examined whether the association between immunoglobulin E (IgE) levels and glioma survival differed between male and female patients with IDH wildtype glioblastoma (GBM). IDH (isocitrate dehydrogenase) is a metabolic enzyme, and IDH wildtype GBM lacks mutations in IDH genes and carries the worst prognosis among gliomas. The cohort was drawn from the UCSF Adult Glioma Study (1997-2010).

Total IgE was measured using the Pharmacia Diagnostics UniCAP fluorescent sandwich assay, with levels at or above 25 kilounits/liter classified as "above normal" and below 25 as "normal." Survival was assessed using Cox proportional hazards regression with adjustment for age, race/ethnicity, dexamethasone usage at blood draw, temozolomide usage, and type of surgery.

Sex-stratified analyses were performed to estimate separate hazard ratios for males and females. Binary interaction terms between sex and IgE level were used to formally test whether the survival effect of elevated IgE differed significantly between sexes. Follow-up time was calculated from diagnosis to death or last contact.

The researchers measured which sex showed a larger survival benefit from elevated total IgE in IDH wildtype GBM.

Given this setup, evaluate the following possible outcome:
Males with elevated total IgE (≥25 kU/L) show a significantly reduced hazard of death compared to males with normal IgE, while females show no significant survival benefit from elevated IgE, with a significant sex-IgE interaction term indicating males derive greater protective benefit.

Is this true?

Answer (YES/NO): NO